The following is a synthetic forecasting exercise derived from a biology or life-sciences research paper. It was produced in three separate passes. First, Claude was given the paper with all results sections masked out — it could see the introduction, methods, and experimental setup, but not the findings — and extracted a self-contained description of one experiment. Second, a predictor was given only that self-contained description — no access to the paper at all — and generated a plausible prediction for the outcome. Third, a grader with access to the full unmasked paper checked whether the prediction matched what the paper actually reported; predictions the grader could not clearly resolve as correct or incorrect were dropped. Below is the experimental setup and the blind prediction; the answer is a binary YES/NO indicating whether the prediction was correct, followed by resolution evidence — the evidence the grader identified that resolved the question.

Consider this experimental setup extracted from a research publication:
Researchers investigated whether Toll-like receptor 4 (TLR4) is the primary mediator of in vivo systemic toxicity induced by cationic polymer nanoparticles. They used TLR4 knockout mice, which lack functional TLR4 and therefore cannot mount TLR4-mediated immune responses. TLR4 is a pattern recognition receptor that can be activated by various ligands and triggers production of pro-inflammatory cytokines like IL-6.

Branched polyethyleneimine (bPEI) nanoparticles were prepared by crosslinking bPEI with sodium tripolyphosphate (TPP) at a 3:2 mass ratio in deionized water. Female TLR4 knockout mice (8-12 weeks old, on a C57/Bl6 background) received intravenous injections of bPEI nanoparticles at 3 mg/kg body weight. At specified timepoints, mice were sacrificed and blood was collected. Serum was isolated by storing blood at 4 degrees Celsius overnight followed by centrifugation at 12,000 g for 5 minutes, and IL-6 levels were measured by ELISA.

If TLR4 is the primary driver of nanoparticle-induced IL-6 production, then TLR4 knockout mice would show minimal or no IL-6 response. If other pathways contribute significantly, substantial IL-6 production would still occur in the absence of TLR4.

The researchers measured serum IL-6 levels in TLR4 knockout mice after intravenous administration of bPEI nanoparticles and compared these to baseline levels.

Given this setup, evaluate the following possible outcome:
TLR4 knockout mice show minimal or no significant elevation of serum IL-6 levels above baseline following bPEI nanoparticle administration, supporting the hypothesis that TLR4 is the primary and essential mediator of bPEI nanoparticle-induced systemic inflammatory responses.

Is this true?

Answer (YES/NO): NO